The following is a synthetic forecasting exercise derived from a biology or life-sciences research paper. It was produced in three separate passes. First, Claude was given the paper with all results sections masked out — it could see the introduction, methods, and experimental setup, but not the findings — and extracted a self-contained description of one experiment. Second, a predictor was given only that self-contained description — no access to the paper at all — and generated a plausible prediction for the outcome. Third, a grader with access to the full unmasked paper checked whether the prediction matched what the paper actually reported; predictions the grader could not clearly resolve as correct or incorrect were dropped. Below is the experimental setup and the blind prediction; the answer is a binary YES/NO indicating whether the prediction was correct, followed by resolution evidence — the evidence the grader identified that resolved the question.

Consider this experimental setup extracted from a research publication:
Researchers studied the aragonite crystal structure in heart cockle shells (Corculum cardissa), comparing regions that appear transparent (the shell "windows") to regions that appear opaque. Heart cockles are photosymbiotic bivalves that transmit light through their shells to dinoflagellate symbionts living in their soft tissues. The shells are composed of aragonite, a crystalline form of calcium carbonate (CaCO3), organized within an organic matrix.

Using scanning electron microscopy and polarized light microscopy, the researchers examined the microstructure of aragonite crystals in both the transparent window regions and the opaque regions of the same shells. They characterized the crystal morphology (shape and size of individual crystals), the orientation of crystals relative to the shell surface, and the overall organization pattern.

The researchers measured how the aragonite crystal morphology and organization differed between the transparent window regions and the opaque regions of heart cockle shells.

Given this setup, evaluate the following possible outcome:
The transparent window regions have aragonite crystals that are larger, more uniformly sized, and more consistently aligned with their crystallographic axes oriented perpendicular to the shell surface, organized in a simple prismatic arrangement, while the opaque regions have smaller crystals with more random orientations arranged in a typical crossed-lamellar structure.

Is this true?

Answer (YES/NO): NO